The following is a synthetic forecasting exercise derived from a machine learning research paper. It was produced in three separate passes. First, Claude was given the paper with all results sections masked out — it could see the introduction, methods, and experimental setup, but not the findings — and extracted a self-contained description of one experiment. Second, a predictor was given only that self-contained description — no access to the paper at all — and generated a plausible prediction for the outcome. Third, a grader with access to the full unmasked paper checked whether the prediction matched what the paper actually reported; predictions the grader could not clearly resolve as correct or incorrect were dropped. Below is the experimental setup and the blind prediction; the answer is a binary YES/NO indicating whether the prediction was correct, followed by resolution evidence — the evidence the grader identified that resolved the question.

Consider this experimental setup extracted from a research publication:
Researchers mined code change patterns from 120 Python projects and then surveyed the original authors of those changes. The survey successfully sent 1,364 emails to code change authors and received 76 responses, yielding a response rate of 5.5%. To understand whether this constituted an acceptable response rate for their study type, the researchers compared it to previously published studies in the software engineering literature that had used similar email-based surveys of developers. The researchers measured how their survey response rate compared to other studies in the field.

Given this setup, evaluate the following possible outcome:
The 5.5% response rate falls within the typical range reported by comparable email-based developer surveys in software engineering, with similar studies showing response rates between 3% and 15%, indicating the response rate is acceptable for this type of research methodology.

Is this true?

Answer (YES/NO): NO